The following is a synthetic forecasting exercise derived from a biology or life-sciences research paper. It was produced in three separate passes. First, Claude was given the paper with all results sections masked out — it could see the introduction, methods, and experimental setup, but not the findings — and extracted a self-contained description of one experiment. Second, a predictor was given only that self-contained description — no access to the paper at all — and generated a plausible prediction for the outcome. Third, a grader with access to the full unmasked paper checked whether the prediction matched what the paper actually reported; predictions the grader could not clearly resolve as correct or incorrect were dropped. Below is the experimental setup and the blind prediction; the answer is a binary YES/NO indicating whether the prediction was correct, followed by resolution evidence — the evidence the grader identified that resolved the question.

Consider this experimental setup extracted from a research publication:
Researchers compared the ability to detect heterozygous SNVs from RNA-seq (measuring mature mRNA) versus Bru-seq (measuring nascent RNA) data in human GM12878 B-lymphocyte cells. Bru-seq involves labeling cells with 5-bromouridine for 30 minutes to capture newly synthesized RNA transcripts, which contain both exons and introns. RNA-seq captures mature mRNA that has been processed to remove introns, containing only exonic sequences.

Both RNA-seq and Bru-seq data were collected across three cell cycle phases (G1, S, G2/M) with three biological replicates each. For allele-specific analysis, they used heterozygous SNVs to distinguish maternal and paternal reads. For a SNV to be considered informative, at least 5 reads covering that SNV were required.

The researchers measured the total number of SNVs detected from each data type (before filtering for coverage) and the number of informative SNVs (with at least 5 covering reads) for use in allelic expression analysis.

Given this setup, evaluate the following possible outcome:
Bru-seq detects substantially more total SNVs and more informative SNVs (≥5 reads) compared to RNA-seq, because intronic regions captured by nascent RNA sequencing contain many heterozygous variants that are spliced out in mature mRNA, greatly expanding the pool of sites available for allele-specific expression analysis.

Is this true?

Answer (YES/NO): NO